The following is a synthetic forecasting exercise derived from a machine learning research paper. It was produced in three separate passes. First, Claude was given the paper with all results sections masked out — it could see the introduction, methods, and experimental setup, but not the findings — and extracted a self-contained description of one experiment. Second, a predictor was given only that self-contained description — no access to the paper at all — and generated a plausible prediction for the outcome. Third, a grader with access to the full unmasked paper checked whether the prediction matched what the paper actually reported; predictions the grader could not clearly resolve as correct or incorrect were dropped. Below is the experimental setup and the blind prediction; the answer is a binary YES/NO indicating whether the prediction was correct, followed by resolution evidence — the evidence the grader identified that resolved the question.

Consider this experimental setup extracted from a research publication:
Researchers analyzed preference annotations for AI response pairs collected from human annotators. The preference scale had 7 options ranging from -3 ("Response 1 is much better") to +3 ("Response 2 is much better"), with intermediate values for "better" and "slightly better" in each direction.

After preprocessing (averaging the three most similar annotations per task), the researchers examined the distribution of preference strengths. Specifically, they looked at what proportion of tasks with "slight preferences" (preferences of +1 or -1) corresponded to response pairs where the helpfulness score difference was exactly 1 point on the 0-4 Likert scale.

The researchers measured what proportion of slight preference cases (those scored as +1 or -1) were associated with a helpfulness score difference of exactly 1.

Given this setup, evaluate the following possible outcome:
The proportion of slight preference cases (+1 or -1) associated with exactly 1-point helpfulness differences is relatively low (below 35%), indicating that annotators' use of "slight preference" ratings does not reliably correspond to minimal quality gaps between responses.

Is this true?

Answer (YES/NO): NO